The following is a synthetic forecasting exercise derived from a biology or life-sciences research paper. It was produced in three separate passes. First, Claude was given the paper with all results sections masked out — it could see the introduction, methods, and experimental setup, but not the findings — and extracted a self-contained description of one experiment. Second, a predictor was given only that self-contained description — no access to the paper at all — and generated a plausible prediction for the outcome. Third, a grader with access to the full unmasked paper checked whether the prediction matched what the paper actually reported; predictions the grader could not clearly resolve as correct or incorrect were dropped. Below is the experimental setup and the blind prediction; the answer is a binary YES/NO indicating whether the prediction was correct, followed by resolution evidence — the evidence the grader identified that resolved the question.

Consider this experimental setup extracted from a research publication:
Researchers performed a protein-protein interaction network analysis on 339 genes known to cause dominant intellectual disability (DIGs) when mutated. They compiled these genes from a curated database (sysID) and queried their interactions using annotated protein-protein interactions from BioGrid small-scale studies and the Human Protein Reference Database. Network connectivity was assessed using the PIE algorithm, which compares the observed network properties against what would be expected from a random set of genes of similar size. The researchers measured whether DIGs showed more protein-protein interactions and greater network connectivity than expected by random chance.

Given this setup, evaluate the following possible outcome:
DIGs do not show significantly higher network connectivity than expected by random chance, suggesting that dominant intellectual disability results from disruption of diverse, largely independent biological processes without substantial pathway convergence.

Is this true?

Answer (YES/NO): NO